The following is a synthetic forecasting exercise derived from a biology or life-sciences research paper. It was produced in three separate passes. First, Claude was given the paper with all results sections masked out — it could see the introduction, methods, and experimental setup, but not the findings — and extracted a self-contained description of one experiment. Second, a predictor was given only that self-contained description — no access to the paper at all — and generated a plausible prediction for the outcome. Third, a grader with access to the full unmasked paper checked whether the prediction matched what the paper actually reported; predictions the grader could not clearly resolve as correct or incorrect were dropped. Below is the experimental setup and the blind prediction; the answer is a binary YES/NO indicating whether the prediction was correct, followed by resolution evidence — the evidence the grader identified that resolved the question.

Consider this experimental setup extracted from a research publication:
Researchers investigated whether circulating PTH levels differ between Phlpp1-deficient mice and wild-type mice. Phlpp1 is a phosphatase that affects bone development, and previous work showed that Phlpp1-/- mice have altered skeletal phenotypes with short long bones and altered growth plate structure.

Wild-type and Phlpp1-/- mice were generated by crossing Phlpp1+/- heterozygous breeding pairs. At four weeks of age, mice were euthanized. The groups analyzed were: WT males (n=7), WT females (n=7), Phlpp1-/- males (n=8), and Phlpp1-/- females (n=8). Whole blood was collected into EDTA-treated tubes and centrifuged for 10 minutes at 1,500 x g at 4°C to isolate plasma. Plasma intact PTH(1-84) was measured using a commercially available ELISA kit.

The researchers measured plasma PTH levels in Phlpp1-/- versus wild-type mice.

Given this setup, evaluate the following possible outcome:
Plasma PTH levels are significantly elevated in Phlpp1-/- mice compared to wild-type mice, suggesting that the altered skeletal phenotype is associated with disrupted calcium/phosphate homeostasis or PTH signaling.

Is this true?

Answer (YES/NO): NO